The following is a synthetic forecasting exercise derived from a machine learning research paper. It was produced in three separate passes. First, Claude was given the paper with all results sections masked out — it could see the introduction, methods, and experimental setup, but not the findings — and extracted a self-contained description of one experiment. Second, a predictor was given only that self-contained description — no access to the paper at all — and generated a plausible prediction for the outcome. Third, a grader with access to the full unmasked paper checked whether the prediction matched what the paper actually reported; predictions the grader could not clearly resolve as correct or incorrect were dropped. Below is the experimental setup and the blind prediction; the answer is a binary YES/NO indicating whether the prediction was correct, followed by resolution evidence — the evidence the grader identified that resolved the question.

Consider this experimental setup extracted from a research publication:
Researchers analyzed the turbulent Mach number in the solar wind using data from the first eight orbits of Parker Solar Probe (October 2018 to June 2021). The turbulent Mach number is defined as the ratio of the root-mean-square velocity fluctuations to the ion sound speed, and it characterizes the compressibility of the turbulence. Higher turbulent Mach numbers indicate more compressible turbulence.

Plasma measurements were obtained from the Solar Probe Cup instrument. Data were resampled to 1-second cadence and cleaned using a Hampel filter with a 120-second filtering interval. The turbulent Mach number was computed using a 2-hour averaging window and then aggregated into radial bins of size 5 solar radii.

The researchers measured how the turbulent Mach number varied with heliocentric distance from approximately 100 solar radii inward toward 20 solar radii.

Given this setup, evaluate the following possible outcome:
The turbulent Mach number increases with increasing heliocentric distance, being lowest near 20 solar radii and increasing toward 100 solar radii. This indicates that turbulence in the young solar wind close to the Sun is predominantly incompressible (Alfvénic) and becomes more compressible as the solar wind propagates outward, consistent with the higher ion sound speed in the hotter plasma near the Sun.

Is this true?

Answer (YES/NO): NO